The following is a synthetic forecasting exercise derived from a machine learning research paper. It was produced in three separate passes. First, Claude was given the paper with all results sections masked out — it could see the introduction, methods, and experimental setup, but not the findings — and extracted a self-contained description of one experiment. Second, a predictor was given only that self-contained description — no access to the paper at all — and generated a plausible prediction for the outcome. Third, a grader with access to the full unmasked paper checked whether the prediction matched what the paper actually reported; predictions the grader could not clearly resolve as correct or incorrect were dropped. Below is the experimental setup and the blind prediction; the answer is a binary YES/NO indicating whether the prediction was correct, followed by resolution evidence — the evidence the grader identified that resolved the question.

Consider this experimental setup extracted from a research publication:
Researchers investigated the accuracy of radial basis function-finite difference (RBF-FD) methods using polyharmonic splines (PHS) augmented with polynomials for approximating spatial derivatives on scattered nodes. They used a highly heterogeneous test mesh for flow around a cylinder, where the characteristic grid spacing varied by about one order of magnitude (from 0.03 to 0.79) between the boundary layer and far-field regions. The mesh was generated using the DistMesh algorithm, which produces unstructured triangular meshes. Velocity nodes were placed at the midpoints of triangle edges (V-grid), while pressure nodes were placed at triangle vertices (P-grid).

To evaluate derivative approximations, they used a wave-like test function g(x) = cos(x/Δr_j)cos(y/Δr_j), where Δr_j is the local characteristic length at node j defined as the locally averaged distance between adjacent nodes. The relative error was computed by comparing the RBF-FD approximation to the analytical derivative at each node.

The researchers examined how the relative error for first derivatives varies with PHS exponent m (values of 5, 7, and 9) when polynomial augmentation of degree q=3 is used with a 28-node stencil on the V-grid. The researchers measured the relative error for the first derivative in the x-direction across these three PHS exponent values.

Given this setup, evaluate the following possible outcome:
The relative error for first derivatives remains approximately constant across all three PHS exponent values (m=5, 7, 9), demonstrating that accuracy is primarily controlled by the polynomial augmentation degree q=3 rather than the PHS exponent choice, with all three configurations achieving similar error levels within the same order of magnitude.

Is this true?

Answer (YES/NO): NO